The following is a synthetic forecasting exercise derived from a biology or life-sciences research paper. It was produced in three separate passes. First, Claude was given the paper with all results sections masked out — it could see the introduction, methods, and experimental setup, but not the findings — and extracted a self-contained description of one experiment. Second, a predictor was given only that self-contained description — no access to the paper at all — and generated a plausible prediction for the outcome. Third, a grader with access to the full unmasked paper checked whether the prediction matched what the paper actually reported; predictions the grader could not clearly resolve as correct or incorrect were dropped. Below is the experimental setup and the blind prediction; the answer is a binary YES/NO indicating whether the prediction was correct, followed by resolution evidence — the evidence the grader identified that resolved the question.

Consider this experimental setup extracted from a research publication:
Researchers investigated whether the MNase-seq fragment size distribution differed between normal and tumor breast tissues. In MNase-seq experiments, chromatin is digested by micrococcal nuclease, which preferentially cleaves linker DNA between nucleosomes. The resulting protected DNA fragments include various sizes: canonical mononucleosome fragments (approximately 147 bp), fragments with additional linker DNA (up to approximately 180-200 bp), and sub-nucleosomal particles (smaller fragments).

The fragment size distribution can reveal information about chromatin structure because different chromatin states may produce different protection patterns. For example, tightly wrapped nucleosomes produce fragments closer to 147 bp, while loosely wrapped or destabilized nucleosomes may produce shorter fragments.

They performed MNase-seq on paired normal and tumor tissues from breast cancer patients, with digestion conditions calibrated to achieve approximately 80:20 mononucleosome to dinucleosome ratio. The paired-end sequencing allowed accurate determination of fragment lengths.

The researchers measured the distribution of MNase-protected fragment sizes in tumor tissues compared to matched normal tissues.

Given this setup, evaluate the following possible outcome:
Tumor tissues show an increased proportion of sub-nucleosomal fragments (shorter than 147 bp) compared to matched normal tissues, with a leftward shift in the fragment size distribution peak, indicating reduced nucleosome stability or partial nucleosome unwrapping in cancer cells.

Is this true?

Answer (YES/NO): YES